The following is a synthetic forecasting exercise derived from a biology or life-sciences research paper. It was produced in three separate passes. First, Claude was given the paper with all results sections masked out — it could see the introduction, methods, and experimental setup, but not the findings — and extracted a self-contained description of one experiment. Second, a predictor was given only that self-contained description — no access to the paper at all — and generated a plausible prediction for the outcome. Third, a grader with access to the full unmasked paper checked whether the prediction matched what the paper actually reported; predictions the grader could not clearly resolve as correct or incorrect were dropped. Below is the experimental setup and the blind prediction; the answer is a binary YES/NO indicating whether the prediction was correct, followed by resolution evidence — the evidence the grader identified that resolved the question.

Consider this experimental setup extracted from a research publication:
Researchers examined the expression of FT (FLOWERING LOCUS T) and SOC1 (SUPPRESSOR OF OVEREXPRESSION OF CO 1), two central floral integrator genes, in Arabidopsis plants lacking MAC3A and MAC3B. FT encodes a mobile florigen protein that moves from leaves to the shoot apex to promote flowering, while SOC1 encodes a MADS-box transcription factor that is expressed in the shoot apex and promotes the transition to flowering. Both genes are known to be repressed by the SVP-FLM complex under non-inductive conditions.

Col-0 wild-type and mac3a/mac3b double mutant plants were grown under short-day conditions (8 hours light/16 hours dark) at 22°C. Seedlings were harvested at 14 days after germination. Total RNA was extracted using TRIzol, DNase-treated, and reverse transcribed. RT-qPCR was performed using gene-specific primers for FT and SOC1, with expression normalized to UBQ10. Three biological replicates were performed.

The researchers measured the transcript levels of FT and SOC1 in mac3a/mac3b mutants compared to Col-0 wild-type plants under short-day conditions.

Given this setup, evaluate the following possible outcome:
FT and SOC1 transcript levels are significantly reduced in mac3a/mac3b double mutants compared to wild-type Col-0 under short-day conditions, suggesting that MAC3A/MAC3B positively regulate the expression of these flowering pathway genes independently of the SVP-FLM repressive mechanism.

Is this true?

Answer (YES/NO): NO